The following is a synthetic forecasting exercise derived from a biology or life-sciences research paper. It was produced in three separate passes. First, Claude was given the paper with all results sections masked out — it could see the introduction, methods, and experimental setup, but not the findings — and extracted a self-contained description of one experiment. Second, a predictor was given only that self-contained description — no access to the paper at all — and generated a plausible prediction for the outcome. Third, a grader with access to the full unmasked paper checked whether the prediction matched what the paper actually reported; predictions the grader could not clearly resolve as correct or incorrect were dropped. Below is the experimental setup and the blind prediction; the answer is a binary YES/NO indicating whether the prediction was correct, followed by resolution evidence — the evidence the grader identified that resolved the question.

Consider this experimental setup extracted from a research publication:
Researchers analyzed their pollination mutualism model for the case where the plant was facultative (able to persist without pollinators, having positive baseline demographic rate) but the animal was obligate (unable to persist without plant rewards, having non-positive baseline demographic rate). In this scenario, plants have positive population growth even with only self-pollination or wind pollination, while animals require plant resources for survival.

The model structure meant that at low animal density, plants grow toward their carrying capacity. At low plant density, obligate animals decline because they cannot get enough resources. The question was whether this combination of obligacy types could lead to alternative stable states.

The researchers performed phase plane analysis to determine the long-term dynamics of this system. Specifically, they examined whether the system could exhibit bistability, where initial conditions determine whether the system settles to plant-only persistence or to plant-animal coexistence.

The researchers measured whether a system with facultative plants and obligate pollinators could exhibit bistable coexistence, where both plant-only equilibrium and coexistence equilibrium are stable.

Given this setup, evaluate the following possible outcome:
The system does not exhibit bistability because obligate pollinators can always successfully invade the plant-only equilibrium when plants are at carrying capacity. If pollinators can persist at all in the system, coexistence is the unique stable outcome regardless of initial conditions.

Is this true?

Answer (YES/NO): NO